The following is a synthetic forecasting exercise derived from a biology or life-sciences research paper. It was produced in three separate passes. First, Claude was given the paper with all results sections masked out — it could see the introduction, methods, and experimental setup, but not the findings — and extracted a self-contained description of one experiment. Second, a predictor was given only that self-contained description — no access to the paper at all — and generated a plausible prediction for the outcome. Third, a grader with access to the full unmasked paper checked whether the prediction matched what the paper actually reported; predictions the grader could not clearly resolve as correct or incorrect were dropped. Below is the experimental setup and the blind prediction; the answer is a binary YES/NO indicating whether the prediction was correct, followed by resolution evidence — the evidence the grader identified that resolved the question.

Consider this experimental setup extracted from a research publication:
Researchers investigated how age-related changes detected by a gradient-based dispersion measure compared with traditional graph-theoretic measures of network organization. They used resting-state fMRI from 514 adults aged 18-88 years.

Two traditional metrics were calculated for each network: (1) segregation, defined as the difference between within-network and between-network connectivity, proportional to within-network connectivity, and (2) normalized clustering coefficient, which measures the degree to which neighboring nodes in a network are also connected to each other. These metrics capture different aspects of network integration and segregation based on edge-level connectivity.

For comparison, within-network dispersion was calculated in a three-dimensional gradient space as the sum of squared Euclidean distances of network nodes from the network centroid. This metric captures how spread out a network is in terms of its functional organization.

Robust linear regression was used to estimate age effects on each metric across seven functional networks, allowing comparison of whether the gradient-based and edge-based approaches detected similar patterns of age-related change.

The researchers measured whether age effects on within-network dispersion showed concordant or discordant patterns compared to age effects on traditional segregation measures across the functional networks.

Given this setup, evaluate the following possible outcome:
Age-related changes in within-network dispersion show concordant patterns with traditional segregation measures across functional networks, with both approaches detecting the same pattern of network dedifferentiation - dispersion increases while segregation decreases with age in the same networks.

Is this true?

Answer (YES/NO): NO